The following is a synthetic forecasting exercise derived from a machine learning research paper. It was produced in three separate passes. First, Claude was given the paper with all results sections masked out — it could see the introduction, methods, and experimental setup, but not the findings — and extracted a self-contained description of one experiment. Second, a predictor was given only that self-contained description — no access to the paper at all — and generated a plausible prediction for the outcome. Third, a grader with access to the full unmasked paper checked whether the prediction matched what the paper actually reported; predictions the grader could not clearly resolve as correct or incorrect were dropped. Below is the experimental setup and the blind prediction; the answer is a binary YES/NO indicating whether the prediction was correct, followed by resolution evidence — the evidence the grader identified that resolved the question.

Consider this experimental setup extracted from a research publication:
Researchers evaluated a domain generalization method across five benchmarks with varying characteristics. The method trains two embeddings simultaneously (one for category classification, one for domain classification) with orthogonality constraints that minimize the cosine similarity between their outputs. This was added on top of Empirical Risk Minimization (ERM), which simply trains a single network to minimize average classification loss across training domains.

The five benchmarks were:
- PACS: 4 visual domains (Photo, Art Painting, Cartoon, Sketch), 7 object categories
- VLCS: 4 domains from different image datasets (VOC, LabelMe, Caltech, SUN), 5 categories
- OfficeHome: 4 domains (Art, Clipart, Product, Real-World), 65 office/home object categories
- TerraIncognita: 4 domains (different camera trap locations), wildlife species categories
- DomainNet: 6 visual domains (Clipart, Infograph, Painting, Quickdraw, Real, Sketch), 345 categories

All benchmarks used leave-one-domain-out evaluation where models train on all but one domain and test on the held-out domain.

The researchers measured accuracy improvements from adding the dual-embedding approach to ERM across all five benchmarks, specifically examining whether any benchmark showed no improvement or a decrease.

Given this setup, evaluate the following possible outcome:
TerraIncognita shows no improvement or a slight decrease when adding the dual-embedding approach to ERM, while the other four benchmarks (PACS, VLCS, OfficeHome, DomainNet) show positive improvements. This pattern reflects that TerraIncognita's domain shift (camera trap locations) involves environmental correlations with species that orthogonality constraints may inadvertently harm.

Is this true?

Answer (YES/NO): NO